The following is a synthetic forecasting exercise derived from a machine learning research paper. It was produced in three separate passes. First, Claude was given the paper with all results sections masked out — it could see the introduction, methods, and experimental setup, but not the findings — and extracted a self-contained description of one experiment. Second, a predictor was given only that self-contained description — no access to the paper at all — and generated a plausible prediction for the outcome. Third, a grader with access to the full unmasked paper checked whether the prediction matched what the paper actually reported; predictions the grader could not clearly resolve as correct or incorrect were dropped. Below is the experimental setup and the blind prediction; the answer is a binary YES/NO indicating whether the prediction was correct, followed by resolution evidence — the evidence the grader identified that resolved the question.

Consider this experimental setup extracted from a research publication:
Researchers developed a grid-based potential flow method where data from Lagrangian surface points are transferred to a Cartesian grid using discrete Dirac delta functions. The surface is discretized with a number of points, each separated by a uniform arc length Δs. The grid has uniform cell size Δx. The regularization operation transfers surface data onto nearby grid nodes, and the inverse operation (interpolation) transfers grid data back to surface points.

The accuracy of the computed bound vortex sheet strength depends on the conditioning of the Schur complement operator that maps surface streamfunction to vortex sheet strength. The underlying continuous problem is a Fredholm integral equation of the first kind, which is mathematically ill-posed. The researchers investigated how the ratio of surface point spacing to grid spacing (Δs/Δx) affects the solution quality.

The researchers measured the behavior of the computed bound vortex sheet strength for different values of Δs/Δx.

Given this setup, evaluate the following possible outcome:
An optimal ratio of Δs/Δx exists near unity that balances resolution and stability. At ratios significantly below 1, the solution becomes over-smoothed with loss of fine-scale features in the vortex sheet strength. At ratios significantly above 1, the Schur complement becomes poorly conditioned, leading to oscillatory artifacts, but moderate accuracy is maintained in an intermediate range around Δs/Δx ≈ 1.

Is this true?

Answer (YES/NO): NO